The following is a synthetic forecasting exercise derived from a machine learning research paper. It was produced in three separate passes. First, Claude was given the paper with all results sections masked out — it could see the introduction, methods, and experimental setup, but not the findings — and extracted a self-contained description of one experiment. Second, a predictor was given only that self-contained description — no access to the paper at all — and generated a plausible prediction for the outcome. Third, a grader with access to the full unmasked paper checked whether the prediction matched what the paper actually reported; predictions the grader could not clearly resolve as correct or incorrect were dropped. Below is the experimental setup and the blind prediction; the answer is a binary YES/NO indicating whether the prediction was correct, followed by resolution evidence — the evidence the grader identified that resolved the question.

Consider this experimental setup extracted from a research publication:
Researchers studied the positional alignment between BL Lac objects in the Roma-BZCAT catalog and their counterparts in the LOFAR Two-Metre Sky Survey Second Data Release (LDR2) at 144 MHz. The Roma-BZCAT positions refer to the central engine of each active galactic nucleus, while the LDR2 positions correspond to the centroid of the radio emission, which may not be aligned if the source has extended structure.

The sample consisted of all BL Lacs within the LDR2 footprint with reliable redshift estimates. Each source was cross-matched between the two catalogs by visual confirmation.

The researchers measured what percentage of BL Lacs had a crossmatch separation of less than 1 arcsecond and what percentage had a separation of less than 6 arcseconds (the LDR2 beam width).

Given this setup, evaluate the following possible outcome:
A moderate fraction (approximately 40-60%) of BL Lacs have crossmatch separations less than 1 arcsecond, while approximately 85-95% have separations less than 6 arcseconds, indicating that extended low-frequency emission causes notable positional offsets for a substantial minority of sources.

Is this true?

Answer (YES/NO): YES